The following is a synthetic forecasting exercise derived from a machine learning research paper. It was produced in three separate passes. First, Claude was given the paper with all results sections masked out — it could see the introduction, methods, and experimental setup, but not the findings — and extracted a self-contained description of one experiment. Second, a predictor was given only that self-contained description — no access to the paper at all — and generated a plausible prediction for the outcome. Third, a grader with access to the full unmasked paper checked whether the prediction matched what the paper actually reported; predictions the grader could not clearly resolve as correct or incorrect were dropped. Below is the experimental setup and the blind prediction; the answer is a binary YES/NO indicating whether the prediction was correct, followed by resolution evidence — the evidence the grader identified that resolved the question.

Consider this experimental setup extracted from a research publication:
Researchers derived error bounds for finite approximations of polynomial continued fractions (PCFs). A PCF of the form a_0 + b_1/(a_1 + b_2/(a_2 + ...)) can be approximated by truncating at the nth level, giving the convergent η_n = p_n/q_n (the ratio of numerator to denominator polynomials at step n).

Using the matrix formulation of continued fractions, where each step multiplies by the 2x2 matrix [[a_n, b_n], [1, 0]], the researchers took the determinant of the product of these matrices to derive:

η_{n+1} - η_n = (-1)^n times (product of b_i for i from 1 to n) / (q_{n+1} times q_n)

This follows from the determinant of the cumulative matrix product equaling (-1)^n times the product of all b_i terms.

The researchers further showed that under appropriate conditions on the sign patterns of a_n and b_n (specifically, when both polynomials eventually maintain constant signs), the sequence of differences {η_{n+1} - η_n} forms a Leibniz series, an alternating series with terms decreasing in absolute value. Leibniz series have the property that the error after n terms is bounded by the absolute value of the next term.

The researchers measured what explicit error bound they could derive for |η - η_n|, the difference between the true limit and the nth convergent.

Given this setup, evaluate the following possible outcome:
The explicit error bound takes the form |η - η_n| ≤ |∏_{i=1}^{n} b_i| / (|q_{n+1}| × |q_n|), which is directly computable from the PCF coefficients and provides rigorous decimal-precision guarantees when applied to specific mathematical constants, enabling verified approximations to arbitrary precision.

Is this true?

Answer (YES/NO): YES